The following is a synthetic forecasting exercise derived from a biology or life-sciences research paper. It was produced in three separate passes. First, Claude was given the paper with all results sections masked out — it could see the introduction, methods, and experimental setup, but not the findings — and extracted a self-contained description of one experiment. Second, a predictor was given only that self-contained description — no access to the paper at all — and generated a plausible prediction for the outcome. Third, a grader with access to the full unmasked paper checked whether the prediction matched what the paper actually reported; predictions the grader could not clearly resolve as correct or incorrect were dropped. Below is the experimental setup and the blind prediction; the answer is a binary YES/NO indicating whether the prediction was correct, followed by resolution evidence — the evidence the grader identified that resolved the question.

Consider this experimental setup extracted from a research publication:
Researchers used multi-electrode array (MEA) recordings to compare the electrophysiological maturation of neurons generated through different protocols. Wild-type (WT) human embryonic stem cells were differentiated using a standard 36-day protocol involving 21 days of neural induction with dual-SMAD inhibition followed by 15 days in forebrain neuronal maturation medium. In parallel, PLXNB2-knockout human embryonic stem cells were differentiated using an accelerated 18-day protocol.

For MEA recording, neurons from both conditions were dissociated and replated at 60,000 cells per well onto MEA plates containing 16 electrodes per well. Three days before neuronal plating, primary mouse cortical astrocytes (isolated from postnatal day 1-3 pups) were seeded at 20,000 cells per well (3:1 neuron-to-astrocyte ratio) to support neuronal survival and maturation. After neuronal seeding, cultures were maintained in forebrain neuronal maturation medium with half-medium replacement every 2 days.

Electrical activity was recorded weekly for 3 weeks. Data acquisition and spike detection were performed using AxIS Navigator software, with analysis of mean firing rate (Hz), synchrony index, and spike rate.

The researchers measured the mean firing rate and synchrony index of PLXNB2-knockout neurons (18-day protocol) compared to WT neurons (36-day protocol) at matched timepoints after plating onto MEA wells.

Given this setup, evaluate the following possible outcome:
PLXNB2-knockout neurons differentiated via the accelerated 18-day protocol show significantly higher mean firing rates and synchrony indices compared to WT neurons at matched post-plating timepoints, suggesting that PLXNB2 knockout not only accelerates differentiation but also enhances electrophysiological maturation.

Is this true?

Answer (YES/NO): YES